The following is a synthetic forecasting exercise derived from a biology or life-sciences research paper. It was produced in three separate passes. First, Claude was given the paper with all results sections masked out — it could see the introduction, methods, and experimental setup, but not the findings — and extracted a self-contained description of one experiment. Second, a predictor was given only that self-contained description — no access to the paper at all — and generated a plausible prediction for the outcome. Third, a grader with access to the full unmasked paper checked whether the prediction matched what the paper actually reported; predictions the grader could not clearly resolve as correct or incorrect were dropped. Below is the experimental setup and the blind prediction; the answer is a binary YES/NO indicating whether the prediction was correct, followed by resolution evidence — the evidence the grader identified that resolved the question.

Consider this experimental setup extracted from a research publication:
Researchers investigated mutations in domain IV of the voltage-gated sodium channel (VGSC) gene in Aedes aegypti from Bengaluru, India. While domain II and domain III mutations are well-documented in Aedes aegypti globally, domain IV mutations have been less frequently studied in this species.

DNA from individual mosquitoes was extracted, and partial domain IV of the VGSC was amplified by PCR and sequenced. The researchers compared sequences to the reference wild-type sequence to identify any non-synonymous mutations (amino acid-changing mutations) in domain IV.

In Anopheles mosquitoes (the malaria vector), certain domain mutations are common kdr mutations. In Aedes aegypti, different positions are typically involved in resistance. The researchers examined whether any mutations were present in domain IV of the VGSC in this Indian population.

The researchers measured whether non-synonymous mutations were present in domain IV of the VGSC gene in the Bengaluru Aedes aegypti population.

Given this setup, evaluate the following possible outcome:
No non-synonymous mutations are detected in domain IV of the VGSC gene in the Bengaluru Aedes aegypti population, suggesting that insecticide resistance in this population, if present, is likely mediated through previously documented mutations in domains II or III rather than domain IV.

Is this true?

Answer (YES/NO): YES